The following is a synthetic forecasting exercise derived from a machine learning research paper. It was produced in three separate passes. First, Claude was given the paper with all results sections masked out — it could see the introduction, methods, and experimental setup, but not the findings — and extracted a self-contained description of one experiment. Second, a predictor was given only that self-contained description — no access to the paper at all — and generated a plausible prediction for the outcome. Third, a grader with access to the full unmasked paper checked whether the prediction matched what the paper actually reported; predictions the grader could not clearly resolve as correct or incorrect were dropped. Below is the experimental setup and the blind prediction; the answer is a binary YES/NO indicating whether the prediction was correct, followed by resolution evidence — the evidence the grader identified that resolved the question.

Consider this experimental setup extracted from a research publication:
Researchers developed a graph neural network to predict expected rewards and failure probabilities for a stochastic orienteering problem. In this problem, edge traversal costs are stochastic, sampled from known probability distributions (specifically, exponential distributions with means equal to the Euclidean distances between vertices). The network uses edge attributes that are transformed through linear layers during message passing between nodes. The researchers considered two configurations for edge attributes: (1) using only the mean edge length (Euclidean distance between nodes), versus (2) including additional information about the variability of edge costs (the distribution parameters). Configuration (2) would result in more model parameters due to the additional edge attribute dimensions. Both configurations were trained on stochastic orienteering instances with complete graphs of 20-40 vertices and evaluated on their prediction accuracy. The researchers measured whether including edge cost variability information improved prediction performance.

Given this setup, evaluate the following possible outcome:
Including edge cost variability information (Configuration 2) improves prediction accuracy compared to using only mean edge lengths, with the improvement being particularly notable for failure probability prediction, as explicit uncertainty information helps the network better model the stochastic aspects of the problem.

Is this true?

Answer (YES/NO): NO